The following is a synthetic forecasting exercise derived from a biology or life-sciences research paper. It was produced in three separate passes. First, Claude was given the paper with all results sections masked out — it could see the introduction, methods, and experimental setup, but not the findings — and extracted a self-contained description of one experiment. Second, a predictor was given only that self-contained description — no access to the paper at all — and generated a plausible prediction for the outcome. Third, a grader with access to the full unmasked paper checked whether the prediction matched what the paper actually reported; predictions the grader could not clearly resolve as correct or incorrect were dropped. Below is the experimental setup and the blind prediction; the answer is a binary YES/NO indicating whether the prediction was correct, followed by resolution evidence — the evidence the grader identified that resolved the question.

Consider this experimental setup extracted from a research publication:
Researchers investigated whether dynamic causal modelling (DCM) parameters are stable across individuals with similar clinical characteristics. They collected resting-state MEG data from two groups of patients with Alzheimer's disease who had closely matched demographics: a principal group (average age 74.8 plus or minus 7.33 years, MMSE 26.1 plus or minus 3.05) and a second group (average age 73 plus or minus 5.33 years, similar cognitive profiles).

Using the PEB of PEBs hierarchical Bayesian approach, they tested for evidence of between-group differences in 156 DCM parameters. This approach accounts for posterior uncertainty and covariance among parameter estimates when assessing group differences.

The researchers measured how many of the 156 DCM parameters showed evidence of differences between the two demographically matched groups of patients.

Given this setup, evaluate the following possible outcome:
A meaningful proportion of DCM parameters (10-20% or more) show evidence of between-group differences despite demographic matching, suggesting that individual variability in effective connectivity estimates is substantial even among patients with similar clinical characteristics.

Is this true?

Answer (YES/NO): NO